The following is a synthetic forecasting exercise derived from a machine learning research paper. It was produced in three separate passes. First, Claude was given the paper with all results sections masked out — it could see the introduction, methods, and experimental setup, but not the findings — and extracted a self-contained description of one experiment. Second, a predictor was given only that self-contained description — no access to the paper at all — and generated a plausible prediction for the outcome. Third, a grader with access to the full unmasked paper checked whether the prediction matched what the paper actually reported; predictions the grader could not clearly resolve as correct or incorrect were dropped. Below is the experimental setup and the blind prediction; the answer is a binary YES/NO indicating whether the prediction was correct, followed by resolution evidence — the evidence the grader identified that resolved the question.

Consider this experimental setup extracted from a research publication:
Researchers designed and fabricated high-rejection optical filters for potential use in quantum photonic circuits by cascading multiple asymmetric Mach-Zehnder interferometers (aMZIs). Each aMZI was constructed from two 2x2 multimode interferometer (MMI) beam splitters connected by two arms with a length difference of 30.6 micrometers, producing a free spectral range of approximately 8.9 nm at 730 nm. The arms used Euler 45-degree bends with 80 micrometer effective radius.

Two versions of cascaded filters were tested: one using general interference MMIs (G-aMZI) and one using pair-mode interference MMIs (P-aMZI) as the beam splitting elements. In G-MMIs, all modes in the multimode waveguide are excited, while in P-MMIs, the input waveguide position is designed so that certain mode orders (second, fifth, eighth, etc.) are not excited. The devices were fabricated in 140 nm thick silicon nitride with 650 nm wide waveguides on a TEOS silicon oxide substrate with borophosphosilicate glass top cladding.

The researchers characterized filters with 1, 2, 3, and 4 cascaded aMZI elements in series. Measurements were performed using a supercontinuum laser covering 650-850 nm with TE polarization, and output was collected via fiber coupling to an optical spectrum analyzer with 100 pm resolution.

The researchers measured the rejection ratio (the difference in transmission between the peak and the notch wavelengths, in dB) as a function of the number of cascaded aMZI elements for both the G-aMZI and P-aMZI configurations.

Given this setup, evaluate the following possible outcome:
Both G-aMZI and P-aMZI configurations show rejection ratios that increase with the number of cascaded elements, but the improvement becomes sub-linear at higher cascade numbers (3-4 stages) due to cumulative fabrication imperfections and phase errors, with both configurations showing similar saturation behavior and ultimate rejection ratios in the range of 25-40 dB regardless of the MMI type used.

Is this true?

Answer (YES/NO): NO